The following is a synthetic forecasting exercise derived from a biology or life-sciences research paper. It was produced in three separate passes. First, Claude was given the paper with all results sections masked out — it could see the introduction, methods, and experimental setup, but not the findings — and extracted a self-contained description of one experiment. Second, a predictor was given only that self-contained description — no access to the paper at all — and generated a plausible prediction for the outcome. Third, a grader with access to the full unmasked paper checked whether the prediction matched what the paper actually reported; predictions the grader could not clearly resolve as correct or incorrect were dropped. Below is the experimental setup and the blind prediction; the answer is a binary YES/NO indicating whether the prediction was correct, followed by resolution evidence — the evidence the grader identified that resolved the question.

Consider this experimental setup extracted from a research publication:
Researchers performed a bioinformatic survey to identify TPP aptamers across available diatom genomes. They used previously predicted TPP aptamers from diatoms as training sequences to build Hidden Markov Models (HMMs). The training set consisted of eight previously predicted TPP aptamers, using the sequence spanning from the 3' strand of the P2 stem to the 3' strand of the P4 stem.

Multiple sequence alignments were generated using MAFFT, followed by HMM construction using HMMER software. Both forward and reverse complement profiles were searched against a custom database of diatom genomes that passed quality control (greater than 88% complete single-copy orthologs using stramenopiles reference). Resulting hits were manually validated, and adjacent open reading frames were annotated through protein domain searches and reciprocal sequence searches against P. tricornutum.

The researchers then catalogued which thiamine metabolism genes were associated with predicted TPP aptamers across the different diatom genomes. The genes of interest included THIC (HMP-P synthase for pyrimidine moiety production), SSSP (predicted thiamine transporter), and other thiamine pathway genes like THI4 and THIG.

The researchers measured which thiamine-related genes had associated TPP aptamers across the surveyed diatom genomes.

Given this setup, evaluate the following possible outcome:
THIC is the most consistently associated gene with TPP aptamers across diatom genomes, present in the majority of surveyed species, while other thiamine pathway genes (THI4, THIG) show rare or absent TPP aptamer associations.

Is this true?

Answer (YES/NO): NO